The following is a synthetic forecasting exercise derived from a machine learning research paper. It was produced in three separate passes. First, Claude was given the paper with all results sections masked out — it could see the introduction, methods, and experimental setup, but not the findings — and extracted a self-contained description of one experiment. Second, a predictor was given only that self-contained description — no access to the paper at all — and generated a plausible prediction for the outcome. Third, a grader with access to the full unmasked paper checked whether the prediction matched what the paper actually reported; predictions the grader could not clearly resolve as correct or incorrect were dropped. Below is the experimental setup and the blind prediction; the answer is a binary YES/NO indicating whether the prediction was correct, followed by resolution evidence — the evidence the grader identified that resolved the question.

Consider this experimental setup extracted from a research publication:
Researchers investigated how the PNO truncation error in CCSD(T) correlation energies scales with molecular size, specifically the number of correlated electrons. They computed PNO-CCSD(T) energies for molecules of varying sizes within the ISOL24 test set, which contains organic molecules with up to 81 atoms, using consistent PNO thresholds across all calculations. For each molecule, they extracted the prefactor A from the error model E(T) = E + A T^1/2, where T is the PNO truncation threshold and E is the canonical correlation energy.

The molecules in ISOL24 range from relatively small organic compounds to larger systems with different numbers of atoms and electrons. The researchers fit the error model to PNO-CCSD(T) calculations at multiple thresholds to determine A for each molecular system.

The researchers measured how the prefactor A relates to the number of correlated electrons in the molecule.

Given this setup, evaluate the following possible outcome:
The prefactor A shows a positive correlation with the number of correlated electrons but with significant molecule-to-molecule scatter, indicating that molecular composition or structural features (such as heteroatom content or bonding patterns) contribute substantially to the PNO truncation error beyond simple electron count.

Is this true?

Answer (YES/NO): NO